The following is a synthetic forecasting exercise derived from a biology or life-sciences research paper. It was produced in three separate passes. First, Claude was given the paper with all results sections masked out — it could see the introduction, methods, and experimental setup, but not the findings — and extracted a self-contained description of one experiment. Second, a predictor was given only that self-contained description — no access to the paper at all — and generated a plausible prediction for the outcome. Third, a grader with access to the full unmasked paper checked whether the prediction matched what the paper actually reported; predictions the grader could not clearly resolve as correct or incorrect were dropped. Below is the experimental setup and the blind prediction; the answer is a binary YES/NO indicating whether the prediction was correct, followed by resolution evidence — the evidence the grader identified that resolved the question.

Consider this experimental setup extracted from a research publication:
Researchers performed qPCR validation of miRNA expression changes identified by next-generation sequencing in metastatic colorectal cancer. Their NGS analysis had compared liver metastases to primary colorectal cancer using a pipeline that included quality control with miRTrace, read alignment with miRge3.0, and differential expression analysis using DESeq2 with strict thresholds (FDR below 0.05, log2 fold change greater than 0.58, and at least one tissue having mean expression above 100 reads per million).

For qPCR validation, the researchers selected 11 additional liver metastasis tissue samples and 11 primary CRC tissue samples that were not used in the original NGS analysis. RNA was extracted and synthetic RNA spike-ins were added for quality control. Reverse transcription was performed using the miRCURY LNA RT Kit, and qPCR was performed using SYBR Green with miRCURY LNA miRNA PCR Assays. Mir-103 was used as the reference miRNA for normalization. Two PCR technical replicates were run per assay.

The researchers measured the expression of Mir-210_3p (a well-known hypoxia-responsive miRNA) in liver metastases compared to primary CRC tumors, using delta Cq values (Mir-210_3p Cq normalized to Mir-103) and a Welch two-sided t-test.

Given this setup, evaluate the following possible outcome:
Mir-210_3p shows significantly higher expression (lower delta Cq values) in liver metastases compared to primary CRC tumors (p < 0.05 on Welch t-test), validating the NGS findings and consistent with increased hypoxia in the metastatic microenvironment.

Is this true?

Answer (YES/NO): YES